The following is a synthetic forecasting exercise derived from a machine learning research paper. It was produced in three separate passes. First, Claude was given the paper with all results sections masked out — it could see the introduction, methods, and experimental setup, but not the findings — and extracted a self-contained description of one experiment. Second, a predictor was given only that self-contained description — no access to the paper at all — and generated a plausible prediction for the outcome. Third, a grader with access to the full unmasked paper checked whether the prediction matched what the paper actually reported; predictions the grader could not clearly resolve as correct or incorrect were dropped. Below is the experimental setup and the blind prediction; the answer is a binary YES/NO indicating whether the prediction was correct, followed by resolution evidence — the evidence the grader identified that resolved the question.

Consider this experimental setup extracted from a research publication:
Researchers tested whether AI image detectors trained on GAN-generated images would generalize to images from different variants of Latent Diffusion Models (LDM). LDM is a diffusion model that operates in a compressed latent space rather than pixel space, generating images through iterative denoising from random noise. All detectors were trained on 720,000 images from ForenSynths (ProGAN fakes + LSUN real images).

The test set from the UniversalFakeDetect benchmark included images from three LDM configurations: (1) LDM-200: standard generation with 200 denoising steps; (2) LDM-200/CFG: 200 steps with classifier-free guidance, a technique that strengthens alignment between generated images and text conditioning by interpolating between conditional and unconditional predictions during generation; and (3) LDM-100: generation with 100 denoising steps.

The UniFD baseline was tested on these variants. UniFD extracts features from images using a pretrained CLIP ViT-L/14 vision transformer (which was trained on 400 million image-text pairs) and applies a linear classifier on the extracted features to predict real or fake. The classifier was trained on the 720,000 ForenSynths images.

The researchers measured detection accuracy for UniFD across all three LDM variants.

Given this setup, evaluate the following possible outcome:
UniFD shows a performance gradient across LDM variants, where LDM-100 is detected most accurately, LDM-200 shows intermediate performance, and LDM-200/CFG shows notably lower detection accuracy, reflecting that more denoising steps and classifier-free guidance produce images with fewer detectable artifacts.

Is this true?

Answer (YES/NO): YES